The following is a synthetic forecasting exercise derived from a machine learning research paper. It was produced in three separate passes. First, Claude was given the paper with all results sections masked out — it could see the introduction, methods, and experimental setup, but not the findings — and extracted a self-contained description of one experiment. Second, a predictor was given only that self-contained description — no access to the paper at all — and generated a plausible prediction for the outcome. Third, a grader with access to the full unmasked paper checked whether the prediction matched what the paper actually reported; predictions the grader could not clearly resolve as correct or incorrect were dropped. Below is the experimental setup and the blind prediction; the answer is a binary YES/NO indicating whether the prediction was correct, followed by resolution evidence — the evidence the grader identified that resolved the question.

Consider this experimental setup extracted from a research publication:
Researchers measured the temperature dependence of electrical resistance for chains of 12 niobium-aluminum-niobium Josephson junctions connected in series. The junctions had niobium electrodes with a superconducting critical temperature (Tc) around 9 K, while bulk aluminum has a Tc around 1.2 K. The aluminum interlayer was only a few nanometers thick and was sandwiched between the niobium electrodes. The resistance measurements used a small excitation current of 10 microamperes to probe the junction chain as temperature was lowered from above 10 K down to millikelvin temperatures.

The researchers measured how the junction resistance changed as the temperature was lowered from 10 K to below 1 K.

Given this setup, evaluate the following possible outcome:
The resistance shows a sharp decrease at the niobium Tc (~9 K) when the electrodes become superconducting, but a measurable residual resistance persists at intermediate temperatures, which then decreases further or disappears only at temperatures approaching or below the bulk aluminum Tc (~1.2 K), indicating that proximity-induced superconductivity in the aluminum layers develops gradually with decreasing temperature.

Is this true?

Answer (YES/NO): NO